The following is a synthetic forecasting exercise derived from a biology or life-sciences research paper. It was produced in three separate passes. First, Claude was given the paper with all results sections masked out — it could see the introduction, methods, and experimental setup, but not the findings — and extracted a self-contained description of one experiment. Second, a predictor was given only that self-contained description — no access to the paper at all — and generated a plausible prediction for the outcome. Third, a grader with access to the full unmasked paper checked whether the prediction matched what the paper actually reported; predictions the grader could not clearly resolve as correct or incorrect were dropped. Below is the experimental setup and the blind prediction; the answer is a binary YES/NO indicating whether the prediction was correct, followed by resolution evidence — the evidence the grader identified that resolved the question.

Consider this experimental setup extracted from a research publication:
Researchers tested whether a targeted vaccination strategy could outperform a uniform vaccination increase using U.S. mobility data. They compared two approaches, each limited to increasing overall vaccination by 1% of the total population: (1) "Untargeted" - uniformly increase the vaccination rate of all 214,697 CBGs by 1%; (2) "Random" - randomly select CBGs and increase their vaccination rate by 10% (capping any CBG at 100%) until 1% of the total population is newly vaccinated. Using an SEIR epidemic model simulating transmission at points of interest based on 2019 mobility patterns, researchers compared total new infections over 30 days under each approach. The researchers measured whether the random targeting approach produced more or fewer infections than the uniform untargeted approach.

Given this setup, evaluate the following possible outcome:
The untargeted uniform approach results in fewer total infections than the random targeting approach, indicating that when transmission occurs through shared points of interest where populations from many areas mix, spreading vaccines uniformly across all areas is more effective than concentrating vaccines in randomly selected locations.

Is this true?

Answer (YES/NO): NO